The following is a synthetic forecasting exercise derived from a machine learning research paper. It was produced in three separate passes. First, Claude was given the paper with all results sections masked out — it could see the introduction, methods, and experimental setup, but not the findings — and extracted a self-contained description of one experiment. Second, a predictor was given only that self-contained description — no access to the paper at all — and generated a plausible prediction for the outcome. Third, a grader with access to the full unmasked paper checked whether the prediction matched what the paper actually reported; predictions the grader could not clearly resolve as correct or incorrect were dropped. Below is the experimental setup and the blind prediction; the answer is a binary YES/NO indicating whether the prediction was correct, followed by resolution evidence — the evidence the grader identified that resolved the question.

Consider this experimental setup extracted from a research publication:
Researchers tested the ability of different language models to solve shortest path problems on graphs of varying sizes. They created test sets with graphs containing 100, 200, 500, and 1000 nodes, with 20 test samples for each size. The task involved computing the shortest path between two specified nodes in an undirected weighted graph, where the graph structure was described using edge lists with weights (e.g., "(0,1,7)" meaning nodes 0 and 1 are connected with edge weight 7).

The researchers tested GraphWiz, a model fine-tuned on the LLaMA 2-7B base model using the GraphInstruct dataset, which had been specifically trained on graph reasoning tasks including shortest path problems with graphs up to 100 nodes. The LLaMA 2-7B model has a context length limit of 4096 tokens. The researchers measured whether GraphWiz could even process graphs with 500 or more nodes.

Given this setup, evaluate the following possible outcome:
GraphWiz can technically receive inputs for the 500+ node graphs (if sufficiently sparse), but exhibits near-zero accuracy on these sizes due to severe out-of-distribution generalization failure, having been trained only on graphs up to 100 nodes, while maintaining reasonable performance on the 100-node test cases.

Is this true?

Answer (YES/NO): NO